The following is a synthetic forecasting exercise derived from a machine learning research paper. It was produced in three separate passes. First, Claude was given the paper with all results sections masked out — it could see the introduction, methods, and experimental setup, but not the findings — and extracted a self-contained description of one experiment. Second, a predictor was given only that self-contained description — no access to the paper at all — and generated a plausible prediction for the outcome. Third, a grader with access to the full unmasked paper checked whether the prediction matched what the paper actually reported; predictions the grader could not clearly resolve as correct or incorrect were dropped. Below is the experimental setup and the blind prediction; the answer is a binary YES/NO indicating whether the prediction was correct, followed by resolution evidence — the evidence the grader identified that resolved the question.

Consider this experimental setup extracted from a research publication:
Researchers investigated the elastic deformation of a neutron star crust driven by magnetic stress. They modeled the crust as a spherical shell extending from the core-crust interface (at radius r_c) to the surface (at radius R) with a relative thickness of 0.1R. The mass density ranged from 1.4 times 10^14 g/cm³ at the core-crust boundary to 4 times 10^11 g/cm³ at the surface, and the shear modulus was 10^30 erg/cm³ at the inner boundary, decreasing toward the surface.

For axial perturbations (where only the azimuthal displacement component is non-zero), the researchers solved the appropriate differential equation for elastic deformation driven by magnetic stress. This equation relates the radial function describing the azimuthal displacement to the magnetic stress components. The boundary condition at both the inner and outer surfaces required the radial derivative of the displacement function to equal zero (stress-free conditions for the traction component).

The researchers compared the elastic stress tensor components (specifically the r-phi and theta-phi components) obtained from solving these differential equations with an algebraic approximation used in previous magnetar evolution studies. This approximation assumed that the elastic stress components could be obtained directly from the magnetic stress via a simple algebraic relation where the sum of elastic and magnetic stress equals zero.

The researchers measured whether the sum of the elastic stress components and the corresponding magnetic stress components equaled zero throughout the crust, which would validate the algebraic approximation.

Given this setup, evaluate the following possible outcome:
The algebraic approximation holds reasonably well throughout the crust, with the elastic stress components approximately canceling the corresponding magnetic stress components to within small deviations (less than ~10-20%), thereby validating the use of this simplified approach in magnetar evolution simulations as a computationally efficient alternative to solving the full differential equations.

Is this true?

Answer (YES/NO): NO